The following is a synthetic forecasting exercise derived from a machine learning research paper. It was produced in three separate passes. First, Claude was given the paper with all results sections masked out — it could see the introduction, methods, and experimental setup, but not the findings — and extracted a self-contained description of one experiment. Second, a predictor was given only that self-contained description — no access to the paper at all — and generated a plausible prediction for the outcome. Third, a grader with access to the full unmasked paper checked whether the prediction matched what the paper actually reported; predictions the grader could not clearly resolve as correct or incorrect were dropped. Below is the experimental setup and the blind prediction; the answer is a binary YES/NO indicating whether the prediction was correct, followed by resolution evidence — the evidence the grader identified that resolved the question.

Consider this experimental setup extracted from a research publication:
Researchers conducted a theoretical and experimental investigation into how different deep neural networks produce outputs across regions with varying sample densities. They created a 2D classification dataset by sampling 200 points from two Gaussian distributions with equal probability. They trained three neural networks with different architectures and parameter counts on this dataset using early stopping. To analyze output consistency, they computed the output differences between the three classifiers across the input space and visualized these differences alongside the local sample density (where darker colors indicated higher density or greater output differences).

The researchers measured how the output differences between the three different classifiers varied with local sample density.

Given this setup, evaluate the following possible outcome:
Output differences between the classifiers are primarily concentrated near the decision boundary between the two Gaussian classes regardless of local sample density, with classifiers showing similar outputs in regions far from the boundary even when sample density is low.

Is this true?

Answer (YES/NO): NO